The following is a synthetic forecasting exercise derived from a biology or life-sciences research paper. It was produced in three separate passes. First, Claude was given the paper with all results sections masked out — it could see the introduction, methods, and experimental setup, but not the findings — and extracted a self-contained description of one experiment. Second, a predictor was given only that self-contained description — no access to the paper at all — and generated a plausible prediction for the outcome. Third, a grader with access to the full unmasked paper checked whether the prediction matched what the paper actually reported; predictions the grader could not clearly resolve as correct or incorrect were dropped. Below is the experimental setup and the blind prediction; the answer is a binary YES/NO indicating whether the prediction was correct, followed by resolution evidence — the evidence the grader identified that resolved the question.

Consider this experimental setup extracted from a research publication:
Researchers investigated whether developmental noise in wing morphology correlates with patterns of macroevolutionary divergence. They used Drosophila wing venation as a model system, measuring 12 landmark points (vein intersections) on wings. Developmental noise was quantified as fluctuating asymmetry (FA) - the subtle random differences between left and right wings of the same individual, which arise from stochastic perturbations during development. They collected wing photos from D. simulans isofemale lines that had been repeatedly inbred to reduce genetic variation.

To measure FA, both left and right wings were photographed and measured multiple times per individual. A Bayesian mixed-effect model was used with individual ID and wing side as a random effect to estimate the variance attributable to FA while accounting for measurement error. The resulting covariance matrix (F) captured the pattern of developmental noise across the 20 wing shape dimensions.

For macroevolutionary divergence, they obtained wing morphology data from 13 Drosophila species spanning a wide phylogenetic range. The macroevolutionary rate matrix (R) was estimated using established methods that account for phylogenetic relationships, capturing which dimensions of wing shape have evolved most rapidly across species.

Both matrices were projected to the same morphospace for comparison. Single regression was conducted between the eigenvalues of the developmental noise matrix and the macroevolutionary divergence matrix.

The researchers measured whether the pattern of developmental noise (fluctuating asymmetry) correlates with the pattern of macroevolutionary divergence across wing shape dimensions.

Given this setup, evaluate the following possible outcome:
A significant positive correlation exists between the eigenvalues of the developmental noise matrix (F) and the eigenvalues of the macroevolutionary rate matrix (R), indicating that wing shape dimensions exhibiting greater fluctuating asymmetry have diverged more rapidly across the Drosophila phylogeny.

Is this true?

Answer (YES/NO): YES